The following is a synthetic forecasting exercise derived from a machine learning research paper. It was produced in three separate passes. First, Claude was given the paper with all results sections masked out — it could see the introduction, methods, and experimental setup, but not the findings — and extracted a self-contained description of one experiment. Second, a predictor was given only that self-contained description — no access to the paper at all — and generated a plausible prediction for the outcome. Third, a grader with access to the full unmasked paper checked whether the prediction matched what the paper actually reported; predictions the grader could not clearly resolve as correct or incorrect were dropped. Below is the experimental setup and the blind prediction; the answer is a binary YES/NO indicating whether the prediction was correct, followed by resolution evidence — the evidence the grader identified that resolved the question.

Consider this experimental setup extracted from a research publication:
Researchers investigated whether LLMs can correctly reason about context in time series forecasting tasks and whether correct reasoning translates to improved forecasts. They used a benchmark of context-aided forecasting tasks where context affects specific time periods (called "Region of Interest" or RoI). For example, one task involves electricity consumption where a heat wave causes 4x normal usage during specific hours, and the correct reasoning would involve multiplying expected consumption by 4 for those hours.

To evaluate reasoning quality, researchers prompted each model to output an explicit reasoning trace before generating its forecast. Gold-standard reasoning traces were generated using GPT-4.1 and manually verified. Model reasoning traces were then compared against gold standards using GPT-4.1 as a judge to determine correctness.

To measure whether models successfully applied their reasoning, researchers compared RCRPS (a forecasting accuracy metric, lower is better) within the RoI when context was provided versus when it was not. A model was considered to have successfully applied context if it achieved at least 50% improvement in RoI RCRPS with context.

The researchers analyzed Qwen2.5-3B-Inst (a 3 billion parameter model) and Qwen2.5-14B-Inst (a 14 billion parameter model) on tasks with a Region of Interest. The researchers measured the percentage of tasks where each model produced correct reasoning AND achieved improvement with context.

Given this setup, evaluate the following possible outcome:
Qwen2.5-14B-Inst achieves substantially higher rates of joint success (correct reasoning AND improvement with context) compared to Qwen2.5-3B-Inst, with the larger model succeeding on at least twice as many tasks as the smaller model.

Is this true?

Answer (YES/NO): YES